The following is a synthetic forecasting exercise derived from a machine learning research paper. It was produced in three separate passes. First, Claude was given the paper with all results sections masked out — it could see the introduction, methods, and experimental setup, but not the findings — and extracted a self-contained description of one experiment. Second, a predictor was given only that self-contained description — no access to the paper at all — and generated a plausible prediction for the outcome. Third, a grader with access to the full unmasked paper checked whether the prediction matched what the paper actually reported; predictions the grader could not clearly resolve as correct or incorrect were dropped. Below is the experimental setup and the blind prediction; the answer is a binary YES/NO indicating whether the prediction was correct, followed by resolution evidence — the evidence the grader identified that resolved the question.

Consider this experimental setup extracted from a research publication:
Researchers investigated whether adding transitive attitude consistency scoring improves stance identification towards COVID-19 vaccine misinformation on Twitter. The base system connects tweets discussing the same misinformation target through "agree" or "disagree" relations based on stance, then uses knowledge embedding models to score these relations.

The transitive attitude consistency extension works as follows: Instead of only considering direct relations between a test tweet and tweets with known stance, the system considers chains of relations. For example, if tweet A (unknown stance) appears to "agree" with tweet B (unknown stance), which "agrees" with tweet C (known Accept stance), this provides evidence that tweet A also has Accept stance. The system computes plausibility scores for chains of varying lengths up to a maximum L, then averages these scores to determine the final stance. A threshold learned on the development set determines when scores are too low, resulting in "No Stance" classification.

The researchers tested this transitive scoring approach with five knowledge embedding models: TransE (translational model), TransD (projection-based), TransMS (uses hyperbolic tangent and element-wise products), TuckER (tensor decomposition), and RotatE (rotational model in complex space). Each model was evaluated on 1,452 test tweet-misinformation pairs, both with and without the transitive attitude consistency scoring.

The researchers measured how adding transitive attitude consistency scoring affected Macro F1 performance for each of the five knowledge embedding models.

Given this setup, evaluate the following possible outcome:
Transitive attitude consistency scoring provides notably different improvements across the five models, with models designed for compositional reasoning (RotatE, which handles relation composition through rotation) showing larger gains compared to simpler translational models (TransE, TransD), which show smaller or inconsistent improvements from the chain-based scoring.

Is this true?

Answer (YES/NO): NO